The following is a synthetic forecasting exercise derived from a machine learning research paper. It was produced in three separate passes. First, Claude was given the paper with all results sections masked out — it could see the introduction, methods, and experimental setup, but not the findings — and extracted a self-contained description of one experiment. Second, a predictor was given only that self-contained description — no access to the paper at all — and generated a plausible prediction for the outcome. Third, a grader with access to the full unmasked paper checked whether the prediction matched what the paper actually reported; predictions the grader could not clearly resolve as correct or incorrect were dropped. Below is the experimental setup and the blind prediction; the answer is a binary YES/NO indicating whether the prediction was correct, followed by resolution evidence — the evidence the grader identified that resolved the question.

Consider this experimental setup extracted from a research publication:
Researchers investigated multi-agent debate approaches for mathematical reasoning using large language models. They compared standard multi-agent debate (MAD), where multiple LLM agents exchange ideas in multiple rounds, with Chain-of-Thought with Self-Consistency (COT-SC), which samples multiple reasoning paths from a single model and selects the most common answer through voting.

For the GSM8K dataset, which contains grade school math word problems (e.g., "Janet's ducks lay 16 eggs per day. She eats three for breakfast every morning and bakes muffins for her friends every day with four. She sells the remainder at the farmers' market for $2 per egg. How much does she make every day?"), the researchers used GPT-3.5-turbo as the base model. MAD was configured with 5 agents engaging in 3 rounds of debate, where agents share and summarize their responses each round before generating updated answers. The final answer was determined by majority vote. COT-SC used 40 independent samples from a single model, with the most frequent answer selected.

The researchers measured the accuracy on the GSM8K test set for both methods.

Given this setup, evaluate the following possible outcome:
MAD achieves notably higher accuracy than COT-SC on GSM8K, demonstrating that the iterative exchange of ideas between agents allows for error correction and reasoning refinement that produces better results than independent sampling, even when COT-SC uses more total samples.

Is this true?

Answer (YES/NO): NO